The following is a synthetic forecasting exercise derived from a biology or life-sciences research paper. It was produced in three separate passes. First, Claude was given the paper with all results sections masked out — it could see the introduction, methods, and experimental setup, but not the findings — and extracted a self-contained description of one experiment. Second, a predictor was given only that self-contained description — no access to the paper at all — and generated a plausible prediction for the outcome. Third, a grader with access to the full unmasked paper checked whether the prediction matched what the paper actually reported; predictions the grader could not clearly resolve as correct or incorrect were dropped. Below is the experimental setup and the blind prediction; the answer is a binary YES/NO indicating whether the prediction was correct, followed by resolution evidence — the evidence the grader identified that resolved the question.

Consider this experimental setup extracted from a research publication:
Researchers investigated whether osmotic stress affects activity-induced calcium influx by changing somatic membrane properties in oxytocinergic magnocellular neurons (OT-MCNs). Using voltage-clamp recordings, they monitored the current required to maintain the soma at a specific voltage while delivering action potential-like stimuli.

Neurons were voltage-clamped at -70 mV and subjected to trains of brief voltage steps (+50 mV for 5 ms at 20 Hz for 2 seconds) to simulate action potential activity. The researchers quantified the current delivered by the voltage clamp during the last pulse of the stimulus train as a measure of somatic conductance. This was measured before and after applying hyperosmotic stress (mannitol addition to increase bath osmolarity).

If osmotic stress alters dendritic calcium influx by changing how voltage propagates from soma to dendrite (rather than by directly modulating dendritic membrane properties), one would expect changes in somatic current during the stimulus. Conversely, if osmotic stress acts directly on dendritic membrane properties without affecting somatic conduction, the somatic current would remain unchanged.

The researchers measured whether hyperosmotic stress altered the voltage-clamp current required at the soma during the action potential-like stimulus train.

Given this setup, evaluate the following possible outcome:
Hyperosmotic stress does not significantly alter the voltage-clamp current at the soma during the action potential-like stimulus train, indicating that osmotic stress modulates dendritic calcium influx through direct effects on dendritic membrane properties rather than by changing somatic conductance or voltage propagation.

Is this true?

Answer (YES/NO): YES